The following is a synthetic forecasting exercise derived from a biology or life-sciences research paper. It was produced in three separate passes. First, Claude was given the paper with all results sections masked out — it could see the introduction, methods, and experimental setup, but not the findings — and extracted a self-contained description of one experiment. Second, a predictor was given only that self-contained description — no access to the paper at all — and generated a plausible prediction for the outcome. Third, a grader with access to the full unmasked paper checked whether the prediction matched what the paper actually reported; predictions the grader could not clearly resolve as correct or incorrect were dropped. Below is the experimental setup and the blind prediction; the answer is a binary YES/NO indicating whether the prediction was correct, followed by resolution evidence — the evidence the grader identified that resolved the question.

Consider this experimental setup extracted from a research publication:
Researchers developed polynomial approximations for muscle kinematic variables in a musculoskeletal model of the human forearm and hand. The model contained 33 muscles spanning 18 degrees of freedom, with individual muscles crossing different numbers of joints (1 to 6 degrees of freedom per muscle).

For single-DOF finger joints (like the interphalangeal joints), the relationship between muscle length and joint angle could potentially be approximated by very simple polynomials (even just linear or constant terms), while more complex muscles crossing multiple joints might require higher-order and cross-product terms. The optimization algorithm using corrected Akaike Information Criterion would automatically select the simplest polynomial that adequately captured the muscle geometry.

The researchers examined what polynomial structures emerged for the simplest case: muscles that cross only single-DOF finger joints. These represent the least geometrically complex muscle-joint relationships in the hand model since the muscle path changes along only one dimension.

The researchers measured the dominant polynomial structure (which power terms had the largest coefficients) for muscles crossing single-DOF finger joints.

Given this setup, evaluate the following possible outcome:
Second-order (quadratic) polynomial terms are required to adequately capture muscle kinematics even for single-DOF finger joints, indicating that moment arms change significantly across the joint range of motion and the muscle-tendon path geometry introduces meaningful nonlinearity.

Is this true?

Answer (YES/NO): NO